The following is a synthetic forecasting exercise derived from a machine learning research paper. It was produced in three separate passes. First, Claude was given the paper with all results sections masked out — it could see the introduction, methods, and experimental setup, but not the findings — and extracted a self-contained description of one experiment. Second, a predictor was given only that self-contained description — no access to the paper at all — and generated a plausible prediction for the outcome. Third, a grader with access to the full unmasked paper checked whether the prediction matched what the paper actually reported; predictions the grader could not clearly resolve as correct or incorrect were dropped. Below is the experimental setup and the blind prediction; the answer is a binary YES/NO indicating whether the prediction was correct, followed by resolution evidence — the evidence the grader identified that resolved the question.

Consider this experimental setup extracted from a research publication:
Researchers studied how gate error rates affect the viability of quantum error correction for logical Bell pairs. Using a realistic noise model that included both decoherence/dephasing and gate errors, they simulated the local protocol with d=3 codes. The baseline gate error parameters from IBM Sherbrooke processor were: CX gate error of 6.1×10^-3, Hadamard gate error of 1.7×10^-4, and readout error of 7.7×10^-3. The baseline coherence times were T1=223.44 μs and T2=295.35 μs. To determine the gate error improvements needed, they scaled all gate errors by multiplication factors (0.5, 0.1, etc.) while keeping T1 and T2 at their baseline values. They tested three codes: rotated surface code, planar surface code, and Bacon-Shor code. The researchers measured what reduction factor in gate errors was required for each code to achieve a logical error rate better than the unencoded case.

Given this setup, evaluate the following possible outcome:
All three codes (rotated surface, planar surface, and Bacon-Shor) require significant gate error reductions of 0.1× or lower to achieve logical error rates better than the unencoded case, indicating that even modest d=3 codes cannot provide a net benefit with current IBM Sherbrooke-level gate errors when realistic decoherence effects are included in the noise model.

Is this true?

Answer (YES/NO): YES